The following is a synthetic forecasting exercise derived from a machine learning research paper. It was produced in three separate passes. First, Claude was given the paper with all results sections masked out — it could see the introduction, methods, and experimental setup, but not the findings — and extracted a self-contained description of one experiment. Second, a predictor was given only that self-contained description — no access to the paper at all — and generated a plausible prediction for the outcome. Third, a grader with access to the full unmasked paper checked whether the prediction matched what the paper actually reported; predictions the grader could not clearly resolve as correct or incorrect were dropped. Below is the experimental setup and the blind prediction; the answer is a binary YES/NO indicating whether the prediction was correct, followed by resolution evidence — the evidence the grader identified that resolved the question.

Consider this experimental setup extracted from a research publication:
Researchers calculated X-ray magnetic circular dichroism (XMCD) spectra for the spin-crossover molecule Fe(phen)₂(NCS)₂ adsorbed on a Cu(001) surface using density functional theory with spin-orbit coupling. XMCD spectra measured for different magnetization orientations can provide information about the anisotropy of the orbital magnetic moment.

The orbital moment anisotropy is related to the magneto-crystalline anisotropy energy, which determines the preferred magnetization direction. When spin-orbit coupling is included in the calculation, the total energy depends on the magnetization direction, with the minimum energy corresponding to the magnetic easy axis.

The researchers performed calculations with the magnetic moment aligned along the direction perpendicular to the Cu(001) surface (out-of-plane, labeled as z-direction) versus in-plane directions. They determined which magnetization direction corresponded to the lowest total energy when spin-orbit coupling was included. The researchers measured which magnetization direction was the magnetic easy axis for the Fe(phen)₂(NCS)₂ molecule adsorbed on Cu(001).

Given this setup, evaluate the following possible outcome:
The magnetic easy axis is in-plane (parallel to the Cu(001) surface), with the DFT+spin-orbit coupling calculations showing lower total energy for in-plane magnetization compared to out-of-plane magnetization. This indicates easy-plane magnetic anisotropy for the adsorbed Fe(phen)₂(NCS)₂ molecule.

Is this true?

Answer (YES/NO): NO